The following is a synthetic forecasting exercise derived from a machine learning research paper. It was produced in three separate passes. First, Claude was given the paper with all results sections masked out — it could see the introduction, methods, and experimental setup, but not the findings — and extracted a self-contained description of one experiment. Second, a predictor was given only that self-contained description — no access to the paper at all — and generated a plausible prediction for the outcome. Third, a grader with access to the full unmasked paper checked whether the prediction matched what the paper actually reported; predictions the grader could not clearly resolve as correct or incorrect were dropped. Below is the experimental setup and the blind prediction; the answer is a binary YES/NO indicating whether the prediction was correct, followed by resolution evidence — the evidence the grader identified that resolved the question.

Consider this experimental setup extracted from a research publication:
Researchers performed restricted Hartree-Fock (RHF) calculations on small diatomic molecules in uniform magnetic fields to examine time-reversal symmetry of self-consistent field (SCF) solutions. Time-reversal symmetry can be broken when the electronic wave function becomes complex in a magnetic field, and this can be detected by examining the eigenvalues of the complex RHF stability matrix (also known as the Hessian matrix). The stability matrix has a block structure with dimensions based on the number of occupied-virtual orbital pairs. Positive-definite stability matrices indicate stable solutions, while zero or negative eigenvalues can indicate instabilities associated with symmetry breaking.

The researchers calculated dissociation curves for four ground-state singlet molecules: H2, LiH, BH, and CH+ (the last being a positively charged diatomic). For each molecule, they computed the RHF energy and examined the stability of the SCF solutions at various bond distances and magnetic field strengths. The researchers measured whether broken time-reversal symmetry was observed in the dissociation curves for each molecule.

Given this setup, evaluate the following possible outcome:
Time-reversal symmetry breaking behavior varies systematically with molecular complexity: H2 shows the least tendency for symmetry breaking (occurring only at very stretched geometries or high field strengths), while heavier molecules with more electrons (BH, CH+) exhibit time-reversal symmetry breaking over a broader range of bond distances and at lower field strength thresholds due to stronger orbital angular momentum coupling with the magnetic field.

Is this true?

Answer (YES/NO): NO